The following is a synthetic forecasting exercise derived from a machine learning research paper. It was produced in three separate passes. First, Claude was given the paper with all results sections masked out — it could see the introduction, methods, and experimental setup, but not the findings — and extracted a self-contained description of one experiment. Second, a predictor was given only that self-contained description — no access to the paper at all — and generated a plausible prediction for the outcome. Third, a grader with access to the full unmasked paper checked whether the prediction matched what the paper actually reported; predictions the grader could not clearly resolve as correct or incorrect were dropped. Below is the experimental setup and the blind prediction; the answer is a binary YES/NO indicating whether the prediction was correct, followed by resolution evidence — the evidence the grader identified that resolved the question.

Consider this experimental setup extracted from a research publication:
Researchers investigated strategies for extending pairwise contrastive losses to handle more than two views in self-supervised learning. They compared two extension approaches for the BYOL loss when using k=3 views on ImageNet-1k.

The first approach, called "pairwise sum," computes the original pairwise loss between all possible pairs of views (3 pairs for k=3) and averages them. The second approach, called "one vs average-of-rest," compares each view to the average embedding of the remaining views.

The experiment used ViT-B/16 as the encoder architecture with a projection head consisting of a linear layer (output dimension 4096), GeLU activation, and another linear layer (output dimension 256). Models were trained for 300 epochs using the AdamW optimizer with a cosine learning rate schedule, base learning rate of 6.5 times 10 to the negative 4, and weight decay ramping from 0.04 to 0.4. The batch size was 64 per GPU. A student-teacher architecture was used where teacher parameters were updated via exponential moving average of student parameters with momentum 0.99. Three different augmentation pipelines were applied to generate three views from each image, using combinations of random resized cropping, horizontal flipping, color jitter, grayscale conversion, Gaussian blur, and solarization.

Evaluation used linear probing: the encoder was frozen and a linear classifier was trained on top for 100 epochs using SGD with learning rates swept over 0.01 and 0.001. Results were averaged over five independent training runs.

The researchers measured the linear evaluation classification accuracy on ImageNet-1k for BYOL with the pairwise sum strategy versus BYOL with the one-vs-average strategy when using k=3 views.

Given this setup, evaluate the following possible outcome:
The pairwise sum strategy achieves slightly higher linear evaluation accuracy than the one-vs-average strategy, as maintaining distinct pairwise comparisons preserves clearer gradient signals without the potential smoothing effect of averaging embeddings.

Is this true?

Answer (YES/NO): YES